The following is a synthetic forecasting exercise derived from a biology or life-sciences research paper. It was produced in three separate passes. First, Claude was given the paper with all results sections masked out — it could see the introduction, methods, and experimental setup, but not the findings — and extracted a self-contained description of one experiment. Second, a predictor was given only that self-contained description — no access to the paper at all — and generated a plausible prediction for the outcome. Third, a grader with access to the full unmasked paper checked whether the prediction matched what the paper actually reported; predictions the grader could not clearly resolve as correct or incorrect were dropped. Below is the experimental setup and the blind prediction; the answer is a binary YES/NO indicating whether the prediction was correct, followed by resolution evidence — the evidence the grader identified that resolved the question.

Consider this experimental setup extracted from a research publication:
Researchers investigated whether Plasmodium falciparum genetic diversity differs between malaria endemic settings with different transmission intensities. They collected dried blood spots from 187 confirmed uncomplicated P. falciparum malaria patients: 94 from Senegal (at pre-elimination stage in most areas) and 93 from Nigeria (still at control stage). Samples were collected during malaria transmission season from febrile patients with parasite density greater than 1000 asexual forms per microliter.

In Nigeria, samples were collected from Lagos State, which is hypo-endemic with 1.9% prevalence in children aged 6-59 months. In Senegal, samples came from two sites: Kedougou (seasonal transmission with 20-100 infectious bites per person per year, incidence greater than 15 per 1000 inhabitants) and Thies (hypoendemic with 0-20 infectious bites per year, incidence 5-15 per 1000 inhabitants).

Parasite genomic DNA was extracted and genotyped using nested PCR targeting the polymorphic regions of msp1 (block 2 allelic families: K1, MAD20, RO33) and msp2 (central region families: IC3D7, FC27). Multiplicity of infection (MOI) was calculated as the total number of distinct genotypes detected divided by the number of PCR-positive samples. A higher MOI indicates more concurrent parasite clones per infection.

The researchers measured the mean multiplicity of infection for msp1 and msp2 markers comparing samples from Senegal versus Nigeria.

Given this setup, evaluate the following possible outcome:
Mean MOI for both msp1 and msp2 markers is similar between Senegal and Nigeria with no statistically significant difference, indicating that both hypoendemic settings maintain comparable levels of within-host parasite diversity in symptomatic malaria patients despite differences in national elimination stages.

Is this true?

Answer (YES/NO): NO